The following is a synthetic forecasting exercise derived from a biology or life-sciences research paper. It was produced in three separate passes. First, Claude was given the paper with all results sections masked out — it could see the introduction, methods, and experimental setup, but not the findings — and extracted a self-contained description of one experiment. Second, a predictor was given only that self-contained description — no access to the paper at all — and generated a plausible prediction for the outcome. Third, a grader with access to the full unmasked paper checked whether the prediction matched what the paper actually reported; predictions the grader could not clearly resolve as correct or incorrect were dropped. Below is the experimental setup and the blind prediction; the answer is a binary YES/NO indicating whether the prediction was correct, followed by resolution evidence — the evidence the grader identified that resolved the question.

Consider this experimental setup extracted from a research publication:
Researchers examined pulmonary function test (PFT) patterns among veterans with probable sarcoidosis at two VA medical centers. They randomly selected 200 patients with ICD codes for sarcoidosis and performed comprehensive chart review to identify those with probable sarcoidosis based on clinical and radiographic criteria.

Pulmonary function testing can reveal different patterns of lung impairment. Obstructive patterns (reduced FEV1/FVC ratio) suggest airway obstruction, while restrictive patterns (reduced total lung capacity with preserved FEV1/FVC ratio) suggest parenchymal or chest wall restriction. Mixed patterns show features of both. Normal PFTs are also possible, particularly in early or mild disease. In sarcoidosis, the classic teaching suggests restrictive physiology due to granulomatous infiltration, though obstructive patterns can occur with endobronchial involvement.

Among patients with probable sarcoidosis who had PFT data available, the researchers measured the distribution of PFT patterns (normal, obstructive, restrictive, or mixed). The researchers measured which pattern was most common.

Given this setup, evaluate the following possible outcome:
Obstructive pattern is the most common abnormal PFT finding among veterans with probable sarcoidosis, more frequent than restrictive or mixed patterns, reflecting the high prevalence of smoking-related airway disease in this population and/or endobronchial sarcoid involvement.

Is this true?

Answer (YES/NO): NO